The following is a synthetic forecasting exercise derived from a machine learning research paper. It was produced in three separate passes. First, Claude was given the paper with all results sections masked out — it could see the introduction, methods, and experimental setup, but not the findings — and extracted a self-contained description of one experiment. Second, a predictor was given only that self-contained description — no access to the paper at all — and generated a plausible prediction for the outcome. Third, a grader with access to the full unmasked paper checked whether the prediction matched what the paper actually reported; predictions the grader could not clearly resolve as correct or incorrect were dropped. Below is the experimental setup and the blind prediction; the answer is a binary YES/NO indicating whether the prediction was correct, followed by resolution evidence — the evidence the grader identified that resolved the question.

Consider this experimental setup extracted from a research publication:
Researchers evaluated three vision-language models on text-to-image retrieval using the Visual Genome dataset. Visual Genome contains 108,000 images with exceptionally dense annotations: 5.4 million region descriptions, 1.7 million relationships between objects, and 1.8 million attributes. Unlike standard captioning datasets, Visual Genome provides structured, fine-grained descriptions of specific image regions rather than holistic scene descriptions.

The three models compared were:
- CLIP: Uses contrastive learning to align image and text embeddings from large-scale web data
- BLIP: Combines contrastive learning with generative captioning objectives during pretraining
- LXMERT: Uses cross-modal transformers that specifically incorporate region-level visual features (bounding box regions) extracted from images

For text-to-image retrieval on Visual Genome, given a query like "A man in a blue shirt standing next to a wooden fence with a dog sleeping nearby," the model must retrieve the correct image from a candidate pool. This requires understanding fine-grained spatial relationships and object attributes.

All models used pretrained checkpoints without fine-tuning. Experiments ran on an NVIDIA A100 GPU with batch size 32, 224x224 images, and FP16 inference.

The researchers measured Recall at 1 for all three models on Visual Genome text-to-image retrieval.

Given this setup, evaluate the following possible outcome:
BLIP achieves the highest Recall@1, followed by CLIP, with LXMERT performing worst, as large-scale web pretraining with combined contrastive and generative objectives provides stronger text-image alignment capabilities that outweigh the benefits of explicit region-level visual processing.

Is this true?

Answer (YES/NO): NO